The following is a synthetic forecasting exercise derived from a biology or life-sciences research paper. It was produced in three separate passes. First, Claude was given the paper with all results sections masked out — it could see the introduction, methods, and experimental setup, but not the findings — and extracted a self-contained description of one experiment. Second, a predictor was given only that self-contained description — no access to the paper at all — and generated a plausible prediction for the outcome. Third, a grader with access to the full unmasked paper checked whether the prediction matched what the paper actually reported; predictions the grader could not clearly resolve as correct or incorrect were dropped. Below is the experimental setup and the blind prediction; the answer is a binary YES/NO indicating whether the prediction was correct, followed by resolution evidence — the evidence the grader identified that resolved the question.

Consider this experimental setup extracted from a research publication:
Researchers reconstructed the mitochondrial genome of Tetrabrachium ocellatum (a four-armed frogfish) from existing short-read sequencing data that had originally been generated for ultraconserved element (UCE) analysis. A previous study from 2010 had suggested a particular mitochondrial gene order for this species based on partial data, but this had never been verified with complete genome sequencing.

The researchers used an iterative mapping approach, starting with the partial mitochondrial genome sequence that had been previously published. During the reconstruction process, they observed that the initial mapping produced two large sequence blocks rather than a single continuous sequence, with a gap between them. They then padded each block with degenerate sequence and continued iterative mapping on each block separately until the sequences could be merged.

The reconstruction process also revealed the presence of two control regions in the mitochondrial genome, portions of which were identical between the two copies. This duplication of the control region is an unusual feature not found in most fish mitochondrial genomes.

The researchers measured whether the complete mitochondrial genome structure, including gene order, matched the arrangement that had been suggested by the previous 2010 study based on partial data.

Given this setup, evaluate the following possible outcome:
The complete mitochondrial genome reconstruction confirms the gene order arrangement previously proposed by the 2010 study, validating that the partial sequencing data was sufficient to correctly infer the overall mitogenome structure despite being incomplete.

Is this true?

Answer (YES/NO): YES